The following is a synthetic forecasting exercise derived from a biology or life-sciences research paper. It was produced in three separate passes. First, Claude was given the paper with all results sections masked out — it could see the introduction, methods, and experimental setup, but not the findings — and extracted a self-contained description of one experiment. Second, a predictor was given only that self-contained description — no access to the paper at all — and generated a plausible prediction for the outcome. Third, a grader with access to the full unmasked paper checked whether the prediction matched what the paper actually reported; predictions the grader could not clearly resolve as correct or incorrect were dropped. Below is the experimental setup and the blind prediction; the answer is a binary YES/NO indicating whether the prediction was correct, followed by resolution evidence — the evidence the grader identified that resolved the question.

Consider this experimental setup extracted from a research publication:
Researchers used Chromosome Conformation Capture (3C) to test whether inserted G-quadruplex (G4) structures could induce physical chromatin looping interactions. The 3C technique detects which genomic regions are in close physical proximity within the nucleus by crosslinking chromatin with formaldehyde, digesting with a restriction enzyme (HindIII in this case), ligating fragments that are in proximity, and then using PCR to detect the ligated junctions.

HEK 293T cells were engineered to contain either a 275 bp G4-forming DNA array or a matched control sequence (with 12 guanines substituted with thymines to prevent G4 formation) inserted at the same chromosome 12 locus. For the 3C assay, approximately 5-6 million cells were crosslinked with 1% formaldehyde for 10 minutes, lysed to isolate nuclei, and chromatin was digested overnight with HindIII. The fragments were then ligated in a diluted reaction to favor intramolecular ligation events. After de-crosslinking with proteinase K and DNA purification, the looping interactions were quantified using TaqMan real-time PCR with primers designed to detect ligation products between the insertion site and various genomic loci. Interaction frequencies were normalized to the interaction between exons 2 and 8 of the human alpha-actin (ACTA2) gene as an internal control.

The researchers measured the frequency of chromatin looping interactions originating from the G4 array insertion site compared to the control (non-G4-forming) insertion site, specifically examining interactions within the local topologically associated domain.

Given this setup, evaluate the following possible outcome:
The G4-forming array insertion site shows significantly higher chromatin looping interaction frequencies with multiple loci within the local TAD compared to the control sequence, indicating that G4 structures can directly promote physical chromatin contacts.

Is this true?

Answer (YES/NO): YES